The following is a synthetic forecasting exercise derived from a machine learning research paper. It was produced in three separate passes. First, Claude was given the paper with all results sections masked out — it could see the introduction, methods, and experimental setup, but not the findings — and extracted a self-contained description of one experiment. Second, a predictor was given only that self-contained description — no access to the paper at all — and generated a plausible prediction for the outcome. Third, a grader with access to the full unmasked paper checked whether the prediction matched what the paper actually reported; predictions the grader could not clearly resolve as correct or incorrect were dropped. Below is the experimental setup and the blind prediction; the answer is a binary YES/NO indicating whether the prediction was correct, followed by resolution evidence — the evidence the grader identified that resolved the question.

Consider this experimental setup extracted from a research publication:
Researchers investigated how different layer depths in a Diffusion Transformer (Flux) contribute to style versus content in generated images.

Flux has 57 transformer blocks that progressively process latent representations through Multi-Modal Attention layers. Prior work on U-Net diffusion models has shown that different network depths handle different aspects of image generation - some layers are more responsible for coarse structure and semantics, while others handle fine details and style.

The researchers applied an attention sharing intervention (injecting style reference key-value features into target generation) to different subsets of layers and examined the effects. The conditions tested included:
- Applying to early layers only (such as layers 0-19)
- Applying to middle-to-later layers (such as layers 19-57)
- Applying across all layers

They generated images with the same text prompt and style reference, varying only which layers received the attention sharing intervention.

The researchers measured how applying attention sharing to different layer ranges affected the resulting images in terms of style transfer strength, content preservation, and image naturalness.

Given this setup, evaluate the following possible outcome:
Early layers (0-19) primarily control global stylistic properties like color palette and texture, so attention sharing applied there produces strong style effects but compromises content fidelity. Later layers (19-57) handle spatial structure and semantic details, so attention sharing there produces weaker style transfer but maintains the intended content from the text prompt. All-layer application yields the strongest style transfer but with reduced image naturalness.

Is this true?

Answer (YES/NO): NO